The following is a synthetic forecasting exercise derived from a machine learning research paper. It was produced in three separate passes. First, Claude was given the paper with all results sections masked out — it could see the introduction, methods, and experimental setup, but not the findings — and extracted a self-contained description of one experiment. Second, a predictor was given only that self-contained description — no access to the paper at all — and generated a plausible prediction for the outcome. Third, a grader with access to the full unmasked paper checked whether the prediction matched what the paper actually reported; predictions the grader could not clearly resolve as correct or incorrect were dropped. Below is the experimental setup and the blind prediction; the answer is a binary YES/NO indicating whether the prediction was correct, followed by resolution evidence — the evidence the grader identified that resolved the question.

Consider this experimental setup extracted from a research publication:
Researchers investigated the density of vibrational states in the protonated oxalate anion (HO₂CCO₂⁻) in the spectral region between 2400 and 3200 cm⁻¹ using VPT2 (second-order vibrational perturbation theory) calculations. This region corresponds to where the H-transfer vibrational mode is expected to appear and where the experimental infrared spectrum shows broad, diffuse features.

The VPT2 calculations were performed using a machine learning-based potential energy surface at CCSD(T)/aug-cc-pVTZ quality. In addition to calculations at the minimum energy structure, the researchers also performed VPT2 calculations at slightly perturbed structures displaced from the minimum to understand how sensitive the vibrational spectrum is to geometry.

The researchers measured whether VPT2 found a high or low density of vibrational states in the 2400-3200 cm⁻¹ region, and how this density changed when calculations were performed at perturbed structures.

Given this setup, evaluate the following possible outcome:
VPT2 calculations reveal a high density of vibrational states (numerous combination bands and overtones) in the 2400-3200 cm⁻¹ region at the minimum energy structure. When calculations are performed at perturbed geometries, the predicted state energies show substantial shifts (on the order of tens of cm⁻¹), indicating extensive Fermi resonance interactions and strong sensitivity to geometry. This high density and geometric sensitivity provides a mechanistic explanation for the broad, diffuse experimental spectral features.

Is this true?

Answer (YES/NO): NO